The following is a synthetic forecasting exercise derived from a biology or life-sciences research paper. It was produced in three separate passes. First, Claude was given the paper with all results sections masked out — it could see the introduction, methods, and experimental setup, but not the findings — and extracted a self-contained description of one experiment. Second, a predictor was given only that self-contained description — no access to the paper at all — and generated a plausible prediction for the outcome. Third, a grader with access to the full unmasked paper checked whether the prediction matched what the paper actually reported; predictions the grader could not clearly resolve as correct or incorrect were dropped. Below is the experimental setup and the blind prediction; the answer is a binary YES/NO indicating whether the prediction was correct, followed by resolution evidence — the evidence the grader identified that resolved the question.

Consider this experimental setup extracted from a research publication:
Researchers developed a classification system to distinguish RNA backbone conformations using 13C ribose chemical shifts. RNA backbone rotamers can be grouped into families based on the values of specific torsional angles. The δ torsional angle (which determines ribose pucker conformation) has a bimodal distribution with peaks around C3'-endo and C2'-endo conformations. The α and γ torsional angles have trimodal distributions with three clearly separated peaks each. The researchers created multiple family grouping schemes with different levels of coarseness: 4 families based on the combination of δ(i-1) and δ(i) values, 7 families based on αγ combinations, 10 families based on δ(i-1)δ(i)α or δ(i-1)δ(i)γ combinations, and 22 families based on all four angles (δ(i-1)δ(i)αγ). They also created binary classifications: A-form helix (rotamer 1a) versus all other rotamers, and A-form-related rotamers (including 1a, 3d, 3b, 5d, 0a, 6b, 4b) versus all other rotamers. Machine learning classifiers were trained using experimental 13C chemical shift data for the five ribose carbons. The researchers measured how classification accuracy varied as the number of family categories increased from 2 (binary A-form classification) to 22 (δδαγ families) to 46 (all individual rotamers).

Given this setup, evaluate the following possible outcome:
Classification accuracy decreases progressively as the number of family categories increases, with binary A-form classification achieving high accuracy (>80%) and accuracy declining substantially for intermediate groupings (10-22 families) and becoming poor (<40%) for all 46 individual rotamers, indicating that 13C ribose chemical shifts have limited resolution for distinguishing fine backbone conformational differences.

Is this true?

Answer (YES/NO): NO